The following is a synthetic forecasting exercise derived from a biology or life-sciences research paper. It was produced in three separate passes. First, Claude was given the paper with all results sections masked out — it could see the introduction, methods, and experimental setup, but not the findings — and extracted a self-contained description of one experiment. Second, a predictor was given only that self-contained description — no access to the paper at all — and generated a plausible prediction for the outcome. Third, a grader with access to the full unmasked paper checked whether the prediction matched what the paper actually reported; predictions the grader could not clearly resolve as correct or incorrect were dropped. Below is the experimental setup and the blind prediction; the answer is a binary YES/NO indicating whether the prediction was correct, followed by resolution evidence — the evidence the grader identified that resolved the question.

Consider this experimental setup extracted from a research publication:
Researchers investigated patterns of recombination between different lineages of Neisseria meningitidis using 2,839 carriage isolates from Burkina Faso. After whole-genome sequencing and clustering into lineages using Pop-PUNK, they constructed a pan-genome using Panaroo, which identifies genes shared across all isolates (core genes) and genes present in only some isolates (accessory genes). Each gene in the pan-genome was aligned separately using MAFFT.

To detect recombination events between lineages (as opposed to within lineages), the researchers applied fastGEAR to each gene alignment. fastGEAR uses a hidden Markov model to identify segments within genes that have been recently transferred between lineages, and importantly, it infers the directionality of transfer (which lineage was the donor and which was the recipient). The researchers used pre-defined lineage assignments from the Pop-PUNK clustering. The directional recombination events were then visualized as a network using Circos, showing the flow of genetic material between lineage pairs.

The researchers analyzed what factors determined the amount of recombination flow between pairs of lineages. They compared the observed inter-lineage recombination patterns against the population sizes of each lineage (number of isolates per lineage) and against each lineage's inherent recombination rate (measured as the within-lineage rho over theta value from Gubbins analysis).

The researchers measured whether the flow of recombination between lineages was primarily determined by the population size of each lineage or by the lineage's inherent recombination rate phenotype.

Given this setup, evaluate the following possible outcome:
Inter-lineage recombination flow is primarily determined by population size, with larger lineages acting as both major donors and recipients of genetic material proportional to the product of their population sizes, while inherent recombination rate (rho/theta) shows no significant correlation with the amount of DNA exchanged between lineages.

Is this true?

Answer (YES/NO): NO